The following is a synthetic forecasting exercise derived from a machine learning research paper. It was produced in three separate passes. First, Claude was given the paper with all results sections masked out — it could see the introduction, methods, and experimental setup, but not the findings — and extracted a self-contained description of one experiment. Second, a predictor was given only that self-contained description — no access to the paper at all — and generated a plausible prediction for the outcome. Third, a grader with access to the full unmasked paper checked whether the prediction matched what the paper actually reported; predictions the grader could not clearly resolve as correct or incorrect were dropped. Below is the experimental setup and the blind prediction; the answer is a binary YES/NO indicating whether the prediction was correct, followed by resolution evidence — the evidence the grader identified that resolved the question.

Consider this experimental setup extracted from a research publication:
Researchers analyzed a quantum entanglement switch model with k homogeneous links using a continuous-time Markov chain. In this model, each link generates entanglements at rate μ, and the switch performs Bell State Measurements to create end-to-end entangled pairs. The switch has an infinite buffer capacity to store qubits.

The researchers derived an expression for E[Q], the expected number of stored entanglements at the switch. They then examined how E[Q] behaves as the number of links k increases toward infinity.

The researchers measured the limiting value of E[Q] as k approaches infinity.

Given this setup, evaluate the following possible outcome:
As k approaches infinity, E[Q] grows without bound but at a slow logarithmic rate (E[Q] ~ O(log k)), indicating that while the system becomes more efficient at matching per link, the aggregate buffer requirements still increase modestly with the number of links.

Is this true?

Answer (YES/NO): NO